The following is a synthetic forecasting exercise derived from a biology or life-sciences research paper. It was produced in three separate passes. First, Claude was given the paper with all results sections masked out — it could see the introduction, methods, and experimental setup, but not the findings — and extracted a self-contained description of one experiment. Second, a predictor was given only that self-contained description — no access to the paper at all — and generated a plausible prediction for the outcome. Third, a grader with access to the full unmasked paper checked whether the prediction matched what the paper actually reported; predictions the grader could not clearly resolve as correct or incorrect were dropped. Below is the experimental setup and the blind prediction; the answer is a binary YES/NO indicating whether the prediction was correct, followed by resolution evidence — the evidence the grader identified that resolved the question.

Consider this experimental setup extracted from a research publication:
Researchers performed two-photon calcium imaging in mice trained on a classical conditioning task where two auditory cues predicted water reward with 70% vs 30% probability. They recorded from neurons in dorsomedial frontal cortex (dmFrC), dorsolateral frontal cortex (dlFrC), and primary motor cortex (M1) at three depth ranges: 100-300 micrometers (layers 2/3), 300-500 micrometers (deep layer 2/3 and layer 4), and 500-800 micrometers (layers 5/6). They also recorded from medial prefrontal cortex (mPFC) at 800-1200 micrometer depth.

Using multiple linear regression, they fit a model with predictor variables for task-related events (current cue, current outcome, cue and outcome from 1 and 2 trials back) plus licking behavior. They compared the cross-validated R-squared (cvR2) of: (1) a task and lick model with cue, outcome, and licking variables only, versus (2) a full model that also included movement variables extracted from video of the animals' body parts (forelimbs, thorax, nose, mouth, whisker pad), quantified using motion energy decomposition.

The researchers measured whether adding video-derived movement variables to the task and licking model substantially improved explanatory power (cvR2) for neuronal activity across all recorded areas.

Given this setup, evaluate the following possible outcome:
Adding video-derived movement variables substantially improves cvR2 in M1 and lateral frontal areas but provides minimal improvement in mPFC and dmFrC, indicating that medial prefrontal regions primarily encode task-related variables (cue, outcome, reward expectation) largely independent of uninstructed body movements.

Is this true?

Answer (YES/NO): NO